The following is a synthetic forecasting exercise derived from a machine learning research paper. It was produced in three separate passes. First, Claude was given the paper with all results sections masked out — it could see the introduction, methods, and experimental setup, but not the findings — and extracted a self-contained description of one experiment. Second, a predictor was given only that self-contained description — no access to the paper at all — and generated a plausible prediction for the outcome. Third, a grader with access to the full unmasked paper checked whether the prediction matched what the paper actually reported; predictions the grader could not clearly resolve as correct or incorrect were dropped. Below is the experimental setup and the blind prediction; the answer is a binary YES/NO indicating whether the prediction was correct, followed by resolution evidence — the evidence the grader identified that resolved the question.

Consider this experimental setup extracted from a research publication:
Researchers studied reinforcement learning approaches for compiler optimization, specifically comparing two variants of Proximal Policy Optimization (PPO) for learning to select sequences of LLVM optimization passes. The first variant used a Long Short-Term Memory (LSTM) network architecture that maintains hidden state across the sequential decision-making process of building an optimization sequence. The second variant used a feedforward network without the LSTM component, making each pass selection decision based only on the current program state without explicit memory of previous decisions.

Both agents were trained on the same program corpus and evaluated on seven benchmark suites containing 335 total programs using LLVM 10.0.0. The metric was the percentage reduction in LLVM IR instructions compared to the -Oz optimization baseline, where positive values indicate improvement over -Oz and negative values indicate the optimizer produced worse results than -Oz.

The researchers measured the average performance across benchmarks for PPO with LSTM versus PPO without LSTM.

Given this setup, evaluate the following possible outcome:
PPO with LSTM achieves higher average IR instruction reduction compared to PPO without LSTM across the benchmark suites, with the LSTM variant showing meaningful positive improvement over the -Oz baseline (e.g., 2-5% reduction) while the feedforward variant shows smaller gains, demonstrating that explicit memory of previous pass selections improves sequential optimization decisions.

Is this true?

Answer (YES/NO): NO